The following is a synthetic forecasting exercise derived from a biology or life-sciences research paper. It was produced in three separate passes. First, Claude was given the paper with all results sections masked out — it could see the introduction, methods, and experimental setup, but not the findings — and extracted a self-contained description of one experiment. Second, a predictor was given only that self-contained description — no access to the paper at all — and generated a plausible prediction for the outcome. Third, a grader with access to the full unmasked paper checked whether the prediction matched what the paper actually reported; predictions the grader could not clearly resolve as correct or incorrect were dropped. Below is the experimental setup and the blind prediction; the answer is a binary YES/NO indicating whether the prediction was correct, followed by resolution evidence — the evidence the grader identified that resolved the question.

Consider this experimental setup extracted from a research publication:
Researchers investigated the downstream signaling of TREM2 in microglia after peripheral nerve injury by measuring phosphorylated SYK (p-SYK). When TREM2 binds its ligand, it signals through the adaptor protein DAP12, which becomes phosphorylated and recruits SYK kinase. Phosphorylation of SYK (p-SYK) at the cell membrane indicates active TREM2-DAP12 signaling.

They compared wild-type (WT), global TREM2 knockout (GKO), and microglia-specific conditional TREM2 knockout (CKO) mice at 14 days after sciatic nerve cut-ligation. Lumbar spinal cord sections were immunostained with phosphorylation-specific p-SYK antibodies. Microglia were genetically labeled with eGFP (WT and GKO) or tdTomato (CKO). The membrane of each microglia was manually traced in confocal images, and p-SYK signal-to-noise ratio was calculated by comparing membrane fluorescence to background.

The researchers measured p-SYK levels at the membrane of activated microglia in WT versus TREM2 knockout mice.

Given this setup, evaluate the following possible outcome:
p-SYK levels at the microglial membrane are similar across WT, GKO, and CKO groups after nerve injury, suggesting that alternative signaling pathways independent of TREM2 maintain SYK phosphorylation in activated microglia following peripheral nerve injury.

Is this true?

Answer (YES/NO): NO